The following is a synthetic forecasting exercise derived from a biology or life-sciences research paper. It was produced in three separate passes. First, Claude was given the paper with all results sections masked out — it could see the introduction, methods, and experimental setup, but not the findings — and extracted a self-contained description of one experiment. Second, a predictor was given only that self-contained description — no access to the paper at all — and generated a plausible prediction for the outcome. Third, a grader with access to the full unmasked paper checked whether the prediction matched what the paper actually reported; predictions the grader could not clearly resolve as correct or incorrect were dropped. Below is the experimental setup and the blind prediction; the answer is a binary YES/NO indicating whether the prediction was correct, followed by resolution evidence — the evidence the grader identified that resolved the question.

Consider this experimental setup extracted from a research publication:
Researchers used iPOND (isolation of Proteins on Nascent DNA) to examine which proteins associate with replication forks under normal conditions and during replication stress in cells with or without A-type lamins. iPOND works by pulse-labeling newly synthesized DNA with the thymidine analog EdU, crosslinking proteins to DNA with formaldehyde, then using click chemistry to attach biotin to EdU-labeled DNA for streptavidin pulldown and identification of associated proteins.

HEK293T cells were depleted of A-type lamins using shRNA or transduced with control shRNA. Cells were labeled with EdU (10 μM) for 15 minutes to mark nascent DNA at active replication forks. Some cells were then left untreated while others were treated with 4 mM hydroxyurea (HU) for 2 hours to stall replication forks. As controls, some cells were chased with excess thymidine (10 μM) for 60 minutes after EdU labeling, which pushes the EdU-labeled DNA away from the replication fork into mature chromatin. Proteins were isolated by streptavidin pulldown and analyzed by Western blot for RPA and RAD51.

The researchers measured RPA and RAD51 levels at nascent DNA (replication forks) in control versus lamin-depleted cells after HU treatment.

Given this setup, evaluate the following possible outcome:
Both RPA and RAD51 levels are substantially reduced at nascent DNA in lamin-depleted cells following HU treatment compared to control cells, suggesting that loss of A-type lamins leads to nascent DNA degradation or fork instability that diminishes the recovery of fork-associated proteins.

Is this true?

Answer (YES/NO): NO